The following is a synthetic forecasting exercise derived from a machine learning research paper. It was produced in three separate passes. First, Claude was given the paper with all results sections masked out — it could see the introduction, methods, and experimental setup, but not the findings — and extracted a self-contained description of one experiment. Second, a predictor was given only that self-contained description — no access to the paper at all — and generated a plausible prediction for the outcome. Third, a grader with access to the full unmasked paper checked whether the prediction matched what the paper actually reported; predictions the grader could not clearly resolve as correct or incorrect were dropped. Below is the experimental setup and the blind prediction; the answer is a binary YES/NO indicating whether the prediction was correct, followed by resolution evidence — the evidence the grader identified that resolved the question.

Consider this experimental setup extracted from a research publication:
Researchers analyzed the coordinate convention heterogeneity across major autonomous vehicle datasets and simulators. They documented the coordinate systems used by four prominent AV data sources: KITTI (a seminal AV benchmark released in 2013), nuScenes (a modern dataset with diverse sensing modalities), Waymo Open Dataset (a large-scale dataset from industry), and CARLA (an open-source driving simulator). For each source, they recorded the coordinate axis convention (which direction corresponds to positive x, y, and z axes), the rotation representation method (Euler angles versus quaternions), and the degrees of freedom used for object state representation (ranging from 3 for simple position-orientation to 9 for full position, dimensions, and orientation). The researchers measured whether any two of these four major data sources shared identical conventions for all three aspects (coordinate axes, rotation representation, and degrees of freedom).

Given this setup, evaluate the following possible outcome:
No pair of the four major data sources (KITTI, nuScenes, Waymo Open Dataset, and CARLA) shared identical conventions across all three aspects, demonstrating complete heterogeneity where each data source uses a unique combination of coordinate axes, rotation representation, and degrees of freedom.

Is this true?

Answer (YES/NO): YES